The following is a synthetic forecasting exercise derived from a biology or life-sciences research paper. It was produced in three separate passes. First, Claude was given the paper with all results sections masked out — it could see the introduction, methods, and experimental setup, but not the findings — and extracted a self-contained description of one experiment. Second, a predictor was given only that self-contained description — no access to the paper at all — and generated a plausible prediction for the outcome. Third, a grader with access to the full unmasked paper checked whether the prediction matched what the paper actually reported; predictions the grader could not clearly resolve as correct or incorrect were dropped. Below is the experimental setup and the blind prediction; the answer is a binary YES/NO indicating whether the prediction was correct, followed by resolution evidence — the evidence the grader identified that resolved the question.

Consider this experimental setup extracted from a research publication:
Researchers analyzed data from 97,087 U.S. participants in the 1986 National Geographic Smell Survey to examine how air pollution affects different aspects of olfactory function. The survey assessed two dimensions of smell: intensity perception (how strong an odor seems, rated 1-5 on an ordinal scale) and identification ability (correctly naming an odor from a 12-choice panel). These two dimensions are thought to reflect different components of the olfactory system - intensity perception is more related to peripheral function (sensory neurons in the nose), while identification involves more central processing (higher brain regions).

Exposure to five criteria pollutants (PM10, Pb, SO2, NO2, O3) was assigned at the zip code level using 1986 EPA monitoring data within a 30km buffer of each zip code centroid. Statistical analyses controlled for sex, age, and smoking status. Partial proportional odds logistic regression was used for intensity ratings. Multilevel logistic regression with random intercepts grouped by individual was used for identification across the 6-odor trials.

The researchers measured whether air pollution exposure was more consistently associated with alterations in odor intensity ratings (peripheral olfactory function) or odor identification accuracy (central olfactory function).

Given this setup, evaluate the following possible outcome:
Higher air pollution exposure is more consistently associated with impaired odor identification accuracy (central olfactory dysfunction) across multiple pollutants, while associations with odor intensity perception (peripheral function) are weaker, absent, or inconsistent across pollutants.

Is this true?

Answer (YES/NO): YES